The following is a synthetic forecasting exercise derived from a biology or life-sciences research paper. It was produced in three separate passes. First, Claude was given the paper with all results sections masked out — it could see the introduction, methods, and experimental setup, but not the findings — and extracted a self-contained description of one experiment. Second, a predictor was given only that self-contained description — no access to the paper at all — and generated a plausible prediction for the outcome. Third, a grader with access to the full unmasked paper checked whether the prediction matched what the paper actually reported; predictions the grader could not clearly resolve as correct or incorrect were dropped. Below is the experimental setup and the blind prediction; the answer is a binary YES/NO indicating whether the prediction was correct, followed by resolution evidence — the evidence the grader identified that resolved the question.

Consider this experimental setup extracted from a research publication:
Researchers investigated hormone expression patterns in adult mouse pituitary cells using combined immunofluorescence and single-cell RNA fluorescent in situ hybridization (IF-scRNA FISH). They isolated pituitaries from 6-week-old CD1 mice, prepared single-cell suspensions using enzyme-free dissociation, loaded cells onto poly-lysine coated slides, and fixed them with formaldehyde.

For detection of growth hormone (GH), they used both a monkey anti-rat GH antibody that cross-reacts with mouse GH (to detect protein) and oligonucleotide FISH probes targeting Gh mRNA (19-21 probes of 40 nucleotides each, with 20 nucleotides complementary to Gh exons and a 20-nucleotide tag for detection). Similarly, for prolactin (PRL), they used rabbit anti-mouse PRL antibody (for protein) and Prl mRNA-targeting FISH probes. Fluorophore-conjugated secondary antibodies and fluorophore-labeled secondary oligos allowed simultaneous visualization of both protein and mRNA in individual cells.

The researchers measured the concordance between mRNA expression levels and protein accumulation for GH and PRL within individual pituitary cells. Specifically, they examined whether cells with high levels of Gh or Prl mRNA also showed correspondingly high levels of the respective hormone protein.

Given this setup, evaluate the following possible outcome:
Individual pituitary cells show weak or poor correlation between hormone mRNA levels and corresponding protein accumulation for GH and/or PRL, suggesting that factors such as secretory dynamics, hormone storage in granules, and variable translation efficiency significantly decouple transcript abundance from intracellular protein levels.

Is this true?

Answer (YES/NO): NO